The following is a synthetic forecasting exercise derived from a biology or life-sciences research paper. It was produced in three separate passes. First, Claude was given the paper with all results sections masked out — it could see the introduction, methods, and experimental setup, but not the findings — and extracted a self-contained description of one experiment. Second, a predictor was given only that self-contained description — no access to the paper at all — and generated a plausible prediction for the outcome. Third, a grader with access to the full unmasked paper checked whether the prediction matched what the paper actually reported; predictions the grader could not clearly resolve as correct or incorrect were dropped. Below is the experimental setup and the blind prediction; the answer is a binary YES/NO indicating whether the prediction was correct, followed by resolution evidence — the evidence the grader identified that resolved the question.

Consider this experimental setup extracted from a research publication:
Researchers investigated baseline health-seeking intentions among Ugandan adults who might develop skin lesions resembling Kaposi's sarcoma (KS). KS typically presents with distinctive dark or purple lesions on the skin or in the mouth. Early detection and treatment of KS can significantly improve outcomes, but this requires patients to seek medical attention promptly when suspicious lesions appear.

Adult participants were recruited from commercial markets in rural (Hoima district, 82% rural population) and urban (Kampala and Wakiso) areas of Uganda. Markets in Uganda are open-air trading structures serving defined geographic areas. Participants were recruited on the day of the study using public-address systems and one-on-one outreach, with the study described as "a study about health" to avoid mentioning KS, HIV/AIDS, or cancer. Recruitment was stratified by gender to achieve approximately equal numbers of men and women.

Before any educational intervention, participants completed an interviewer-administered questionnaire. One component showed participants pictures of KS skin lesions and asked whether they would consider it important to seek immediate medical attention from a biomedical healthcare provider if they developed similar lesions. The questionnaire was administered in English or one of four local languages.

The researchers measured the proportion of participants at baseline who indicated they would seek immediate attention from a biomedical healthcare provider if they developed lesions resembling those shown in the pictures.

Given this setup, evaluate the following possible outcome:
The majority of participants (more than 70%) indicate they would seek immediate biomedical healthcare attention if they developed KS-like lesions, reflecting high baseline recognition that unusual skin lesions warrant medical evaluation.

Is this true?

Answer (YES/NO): NO